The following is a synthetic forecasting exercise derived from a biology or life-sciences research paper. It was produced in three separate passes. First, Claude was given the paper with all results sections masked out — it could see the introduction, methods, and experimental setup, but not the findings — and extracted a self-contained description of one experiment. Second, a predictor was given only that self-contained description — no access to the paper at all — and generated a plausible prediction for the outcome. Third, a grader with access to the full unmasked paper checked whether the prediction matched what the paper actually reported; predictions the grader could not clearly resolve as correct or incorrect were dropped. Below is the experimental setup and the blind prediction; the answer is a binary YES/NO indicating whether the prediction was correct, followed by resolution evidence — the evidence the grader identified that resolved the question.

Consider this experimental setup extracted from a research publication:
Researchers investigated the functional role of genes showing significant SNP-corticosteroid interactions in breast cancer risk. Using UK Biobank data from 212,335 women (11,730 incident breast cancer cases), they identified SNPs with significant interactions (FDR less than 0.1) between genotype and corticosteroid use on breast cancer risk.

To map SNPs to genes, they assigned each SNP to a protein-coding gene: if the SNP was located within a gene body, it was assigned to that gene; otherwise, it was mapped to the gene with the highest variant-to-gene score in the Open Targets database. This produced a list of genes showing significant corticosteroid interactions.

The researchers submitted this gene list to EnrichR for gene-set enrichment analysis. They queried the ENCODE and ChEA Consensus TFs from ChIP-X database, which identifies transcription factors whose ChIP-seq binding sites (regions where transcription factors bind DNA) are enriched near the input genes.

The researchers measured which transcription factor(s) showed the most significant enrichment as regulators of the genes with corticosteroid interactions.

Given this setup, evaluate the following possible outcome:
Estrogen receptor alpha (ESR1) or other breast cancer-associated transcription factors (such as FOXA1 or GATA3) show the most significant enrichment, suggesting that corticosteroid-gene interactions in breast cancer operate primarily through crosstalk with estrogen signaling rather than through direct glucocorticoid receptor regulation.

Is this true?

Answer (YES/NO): NO